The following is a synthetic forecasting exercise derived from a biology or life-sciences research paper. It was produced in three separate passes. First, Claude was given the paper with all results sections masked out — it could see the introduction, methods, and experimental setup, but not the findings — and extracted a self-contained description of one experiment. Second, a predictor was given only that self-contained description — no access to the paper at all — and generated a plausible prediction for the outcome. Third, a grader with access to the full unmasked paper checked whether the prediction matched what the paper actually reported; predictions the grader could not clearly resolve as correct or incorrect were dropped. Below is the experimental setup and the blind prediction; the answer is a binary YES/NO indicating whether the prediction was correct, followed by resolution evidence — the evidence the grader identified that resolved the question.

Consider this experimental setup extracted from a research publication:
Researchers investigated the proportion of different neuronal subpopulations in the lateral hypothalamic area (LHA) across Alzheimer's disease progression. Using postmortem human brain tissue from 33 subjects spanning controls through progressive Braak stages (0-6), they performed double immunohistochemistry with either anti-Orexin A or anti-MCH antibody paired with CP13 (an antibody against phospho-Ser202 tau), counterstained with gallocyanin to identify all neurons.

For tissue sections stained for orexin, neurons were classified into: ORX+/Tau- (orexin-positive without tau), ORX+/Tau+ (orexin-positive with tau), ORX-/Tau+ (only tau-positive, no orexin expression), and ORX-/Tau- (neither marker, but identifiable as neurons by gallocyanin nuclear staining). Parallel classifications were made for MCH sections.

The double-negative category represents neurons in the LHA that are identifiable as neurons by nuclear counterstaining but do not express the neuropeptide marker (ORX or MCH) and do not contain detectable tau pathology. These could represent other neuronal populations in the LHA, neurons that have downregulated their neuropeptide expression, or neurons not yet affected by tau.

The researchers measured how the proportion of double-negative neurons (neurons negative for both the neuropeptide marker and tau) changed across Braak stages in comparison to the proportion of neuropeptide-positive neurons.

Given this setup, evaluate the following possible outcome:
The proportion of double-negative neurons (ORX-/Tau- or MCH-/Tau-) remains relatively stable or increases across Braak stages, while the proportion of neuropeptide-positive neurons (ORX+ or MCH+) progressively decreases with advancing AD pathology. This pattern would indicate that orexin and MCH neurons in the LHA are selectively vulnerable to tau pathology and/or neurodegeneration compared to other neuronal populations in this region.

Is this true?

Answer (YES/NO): NO